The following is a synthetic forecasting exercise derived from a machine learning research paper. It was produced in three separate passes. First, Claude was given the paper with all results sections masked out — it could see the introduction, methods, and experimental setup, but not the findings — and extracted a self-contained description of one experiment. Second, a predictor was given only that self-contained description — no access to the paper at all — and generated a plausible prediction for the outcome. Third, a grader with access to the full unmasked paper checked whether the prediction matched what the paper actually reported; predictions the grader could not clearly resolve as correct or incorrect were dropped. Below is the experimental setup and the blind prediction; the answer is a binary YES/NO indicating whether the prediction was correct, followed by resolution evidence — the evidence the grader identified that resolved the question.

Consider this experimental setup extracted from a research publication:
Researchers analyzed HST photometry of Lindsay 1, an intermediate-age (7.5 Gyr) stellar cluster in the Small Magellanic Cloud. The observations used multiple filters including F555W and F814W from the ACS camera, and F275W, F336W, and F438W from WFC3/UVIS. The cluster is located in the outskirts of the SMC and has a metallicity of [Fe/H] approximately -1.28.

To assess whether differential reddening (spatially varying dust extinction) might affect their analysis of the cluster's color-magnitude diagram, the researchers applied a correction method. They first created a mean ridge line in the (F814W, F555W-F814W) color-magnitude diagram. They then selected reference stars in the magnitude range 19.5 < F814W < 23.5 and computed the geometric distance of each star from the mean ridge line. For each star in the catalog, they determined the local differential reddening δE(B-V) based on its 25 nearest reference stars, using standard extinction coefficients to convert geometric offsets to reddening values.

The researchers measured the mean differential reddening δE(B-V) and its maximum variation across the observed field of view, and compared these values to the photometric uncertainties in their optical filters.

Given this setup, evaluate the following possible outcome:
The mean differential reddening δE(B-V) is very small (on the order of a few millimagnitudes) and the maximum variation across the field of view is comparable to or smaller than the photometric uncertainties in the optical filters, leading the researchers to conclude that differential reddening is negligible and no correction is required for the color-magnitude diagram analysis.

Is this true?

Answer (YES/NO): NO